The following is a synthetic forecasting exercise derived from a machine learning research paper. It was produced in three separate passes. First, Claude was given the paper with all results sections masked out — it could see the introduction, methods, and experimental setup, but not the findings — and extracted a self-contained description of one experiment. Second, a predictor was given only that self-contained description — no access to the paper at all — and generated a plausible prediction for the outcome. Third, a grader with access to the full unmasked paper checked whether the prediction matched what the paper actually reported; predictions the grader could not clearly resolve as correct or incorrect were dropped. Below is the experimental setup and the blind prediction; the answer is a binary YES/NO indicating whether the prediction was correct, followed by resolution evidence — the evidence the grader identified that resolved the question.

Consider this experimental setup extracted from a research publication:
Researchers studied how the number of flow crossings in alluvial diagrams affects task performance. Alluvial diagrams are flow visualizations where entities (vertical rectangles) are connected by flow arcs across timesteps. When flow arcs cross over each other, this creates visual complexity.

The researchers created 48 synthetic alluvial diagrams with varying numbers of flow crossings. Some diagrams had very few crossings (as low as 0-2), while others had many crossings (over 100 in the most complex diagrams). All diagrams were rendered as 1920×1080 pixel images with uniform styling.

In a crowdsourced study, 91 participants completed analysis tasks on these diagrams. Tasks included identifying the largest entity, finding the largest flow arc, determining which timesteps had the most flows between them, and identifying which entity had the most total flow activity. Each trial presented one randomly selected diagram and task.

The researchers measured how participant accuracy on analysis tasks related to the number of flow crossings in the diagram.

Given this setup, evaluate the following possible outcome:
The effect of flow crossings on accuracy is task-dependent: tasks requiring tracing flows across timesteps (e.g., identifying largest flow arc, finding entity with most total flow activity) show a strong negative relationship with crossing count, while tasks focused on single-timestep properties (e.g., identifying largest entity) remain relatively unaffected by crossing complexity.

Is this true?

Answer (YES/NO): NO